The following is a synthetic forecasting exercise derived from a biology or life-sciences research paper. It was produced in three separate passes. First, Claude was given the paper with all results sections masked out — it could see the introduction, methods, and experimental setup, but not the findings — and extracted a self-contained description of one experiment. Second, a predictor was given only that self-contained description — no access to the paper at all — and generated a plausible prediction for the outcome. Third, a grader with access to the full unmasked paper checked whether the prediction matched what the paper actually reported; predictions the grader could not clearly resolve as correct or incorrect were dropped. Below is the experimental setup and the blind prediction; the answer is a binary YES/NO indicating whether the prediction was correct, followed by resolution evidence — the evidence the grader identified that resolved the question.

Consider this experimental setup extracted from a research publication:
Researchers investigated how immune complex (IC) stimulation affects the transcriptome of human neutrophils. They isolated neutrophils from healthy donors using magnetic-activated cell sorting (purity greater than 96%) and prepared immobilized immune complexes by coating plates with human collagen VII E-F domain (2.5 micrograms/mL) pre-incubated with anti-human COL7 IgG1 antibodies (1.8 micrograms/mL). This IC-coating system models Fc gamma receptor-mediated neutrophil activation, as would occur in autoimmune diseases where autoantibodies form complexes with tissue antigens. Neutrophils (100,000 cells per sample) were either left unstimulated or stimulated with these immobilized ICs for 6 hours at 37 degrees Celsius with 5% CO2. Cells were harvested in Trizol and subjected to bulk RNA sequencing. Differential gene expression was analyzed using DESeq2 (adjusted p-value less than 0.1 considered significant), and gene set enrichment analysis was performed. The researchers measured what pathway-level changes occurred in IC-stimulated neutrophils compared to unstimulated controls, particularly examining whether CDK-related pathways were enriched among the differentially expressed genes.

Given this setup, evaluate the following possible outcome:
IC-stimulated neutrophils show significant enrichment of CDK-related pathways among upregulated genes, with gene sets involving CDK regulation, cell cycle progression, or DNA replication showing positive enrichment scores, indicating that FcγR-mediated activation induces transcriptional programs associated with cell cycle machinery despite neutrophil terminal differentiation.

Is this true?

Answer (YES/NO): NO